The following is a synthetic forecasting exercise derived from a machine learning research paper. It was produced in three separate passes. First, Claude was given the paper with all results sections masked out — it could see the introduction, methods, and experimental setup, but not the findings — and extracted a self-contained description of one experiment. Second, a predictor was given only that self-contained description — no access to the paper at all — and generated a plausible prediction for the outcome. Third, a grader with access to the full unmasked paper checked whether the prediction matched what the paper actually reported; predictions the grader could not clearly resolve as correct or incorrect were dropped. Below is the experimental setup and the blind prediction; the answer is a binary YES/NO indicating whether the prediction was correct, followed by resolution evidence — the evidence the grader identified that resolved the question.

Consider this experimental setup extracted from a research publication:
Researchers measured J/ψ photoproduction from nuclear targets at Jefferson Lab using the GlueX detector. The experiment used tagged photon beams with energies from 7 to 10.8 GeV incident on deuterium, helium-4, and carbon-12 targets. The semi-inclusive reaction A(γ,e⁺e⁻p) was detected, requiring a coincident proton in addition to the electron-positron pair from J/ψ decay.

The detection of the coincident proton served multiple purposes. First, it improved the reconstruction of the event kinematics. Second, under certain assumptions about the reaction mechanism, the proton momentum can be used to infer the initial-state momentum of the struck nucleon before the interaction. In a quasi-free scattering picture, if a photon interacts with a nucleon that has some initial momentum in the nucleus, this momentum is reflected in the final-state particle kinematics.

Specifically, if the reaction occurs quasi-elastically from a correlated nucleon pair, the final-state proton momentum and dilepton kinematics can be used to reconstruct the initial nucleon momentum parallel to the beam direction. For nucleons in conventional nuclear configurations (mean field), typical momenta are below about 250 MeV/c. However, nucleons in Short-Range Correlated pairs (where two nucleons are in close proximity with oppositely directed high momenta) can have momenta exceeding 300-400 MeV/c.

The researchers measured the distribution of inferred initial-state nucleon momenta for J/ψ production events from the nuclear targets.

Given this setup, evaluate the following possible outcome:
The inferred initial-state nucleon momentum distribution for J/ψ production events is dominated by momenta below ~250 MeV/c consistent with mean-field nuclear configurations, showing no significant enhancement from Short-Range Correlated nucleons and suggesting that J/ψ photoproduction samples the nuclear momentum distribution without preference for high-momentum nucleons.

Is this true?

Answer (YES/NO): NO